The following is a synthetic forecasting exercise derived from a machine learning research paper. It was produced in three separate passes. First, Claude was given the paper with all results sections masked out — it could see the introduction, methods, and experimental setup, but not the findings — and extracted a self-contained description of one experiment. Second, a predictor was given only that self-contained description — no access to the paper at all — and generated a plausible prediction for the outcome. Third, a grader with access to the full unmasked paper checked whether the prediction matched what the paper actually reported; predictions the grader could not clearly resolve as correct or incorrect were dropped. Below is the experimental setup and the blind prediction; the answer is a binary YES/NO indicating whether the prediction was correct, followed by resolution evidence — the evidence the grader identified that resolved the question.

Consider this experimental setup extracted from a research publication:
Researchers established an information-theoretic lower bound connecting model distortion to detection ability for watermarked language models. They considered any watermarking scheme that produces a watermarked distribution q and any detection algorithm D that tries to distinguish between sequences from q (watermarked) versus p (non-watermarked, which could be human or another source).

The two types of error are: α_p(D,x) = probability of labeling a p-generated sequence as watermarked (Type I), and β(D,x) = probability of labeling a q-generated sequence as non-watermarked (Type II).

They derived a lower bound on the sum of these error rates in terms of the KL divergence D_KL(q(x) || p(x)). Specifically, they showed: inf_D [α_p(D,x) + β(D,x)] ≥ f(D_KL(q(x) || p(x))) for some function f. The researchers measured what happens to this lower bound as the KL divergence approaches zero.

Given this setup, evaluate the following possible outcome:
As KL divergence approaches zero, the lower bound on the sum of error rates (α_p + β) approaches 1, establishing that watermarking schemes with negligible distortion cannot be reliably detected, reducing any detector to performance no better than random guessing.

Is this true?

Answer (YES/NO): YES